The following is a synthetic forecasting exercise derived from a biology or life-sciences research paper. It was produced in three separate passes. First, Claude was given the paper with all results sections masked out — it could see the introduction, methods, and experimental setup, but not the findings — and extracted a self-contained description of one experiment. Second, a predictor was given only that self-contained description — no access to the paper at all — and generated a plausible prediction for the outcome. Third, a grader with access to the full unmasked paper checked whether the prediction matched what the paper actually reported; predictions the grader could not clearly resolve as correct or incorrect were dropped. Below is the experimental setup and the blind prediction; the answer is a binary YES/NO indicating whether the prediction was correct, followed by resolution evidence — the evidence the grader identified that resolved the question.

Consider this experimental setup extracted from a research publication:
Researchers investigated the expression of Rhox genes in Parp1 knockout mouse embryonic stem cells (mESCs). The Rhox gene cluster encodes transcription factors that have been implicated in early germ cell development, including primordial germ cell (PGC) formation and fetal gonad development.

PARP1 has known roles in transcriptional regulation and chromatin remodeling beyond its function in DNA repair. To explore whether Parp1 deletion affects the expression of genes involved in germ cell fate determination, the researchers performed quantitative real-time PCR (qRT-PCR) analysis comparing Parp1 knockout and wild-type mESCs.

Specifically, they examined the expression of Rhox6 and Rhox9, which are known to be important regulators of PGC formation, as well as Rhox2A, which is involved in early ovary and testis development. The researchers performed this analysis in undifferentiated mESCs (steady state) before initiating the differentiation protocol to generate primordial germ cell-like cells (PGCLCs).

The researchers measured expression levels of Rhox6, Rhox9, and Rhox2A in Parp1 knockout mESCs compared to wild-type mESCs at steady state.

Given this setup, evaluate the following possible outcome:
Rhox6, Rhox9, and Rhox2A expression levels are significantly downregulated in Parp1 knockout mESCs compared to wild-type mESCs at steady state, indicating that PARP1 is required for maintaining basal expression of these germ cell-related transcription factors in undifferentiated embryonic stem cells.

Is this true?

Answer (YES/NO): NO